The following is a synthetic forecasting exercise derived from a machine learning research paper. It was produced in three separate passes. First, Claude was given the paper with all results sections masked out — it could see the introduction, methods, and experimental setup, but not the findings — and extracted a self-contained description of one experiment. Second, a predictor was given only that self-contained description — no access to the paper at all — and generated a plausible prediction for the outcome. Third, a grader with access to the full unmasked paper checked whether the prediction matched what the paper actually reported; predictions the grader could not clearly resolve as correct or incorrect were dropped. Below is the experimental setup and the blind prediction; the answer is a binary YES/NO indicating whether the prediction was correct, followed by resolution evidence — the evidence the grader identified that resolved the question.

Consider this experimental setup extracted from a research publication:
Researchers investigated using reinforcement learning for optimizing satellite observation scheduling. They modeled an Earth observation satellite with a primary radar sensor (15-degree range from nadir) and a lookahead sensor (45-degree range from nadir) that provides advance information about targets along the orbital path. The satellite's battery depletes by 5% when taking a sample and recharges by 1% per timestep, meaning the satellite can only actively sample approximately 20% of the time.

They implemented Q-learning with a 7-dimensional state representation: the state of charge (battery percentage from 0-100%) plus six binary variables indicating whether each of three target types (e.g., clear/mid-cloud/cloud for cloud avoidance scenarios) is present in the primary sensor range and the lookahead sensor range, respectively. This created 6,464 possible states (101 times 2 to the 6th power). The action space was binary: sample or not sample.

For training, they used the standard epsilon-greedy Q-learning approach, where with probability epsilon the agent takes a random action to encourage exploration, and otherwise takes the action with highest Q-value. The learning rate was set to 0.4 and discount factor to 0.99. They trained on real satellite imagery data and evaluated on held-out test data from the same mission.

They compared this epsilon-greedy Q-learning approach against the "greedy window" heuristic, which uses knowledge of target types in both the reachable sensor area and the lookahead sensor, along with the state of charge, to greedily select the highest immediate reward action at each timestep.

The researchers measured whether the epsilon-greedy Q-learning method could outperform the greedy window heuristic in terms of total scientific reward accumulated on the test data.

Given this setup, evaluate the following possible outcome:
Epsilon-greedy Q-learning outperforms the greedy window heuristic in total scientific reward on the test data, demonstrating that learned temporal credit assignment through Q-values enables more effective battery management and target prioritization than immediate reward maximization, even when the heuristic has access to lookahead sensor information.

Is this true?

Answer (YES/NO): NO